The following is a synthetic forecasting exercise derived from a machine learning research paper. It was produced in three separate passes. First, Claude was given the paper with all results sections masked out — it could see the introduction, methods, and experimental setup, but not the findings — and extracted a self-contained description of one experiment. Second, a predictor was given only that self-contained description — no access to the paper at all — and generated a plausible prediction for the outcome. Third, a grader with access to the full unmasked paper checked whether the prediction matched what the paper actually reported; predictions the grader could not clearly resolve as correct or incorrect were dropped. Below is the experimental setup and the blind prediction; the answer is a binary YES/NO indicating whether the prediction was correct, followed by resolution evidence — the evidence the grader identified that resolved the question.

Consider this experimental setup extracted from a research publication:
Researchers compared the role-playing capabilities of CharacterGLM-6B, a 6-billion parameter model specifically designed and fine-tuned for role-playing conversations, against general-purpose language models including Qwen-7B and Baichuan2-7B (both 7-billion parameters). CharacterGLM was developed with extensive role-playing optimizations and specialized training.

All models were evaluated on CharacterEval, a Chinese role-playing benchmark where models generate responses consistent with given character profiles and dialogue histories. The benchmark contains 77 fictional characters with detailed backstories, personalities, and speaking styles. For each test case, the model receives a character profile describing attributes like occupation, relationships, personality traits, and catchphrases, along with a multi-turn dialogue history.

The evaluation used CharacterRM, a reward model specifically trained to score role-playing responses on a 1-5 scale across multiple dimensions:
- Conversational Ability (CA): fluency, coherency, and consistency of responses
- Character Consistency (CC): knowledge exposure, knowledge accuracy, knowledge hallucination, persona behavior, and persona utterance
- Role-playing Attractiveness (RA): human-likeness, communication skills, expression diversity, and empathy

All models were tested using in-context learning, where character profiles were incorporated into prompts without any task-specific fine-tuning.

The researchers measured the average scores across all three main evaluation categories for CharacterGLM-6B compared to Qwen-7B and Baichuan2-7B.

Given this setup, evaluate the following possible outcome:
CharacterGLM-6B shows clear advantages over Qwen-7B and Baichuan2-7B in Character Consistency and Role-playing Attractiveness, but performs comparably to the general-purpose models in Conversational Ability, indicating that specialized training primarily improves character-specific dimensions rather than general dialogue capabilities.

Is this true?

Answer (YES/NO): NO